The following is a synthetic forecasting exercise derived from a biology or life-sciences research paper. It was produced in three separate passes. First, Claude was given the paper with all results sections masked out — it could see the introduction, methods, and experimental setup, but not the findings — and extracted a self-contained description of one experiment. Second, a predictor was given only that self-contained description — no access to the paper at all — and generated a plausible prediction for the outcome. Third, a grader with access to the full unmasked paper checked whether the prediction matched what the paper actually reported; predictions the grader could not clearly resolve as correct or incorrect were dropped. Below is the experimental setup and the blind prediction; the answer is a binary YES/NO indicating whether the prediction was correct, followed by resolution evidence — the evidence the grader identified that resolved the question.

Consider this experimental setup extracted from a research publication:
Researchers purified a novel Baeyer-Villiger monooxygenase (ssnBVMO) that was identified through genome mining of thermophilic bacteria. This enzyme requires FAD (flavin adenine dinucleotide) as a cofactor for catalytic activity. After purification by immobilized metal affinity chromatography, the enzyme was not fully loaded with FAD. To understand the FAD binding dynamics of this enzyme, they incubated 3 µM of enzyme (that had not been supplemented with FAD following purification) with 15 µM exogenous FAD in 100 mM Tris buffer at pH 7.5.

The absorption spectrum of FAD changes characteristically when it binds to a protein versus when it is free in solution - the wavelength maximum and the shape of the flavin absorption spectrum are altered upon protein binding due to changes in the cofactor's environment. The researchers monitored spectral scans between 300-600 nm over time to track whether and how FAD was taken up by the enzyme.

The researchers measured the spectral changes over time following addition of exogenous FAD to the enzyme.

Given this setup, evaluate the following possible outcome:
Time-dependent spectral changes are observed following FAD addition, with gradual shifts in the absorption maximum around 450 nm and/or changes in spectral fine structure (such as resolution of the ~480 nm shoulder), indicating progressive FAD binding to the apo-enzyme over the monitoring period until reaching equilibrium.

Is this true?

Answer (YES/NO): YES